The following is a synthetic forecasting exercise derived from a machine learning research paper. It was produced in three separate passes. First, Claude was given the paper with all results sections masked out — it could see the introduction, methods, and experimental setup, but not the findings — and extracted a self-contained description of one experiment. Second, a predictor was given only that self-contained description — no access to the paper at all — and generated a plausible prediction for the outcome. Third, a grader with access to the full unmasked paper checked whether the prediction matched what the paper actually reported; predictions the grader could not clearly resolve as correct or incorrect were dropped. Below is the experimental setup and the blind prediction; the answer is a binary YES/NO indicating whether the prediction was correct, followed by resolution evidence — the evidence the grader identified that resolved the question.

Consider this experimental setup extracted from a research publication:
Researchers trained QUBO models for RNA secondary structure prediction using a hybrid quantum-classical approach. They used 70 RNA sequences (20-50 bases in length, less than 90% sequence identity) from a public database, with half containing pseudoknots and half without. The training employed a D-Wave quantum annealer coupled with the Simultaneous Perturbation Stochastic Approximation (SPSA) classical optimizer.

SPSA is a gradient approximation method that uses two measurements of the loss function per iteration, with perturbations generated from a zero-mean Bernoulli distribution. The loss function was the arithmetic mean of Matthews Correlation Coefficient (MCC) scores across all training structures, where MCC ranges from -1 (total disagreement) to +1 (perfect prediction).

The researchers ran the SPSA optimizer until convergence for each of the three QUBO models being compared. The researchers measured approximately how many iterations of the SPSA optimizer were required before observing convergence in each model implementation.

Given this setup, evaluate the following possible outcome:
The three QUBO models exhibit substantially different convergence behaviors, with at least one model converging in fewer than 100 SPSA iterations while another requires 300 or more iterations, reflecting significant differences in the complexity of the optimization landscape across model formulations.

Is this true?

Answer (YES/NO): NO